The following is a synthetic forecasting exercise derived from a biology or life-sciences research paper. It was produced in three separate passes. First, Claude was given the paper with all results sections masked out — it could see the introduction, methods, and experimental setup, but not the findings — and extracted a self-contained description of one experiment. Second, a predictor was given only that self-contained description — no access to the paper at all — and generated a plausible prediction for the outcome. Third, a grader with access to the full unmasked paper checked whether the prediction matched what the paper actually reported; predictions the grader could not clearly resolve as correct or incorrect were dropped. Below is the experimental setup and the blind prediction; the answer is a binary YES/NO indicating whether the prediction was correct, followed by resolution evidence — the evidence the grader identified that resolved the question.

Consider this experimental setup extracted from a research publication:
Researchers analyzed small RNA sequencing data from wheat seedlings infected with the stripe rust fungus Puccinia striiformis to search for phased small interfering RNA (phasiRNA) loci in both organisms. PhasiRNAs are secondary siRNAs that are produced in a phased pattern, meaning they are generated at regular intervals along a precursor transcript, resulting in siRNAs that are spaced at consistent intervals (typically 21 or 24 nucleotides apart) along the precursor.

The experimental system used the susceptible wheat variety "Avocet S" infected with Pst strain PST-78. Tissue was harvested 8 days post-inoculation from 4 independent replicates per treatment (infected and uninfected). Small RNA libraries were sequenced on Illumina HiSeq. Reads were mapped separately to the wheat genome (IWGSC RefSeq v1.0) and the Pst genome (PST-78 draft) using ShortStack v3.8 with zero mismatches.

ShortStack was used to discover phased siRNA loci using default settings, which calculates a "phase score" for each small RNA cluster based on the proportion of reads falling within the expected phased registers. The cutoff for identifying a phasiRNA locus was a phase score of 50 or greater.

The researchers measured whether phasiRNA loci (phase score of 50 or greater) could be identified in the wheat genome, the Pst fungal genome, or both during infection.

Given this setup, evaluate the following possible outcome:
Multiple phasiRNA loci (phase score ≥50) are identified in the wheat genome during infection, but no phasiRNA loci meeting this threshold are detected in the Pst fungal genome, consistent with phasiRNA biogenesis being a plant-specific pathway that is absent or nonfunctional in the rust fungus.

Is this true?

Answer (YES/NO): NO